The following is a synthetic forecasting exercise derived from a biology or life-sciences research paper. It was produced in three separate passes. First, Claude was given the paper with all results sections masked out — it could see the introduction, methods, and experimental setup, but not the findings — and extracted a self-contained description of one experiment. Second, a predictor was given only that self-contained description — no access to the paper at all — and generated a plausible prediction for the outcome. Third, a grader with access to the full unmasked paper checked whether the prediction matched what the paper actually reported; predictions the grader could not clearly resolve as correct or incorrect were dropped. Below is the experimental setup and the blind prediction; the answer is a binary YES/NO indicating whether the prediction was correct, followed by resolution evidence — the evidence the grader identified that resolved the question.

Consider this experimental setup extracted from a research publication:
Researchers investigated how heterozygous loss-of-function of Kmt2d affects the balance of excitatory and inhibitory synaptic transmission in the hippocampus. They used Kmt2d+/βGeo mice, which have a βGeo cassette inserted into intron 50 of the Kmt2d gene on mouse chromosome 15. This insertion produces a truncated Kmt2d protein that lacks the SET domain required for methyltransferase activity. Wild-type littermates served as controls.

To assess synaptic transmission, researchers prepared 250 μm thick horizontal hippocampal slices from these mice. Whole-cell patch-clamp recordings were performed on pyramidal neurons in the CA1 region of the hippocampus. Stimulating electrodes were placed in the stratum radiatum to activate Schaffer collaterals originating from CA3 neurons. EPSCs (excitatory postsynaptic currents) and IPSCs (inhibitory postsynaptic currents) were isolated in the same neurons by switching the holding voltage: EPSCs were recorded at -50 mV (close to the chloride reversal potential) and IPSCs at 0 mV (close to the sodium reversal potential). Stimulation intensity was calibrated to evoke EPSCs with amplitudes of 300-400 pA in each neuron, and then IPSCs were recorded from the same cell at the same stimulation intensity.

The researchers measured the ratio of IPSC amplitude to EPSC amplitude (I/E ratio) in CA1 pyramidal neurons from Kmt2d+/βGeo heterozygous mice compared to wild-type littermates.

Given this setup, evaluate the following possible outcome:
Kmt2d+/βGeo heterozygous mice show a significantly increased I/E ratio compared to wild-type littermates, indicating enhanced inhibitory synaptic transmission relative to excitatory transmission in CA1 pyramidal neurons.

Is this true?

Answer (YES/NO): YES